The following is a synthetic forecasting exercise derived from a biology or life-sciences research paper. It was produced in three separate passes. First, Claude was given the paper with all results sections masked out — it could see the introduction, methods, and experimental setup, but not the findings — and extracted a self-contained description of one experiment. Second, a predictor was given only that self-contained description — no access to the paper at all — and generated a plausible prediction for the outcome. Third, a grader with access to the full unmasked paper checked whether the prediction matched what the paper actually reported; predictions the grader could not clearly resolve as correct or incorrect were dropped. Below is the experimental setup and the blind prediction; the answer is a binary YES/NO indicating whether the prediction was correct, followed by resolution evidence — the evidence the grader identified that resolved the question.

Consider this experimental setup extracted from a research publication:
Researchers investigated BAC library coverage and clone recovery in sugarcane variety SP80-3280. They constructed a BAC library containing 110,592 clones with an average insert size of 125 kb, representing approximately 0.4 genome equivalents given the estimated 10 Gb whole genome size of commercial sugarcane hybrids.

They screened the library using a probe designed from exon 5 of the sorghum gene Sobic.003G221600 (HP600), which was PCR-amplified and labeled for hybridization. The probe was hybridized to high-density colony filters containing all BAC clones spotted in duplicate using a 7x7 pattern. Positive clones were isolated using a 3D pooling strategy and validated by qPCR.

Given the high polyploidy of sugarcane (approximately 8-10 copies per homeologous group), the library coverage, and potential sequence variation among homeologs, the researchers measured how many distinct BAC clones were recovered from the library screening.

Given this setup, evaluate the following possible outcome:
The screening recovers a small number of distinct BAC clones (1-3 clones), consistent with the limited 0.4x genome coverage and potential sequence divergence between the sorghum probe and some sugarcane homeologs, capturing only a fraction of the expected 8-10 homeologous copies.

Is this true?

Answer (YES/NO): NO